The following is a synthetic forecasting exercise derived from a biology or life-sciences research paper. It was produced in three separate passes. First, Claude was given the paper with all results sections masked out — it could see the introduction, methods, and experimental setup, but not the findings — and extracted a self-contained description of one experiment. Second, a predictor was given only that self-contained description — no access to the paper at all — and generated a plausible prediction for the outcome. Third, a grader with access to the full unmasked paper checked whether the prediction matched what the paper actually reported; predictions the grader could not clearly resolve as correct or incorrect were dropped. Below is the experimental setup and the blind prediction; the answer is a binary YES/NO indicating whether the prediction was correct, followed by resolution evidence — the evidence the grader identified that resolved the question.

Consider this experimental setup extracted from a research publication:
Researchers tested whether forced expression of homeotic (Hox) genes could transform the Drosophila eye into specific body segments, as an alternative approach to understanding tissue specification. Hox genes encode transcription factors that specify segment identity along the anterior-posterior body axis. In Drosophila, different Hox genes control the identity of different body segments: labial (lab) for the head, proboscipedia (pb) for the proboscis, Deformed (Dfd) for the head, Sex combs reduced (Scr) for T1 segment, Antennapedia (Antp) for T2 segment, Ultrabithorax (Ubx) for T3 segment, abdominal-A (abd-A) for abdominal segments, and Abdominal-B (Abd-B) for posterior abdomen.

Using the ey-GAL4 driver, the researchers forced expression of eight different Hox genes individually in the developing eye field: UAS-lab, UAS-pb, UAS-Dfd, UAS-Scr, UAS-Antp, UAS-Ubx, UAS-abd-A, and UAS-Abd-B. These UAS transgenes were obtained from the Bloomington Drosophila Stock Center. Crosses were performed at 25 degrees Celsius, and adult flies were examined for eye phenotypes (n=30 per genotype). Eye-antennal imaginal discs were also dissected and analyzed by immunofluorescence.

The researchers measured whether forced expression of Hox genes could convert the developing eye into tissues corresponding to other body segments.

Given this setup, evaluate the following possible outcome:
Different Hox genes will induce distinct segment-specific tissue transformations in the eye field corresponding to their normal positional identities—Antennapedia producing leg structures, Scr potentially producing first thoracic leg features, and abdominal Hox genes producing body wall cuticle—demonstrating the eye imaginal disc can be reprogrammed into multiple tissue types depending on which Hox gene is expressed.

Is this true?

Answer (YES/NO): NO